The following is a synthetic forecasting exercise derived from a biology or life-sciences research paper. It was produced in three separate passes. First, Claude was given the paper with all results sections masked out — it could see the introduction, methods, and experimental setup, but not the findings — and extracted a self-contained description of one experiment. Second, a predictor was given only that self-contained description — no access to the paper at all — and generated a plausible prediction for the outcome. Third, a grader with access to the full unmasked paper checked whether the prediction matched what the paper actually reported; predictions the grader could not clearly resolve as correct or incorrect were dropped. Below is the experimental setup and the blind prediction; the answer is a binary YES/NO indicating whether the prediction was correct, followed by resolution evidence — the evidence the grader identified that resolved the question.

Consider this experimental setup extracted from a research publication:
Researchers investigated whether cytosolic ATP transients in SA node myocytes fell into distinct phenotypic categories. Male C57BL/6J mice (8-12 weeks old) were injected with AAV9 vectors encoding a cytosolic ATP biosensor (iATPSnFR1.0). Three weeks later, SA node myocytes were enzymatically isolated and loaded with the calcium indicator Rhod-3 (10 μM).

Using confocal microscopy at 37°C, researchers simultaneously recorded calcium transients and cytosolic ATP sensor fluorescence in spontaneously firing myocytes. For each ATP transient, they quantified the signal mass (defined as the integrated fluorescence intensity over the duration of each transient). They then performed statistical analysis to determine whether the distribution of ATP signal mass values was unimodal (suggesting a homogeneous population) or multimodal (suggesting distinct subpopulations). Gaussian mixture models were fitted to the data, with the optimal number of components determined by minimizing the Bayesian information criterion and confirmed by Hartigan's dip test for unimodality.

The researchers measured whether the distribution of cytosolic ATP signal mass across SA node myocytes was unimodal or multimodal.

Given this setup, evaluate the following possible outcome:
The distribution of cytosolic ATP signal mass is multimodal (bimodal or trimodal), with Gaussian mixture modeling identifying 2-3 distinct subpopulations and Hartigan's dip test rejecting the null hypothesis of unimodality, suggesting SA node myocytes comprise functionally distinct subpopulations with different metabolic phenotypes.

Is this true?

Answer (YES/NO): YES